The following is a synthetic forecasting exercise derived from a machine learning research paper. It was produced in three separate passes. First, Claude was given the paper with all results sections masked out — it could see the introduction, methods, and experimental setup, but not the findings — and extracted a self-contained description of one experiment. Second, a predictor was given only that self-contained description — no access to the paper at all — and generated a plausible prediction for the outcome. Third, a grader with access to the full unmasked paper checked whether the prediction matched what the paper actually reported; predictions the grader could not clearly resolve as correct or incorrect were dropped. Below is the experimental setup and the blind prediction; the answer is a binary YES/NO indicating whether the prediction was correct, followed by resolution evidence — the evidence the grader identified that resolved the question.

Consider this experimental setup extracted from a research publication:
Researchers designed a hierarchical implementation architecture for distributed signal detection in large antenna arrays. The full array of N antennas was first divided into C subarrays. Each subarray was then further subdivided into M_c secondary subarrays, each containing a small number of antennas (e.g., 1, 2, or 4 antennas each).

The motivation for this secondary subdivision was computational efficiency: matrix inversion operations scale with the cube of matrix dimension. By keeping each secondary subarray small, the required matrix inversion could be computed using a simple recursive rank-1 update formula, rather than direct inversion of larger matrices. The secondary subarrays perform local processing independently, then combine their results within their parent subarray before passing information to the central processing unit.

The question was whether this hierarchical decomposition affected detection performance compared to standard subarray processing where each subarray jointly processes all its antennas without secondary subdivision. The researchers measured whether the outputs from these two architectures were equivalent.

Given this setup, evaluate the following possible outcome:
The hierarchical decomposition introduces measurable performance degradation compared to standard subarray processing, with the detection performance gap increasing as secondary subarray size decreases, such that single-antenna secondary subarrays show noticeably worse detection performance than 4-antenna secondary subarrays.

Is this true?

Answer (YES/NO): NO